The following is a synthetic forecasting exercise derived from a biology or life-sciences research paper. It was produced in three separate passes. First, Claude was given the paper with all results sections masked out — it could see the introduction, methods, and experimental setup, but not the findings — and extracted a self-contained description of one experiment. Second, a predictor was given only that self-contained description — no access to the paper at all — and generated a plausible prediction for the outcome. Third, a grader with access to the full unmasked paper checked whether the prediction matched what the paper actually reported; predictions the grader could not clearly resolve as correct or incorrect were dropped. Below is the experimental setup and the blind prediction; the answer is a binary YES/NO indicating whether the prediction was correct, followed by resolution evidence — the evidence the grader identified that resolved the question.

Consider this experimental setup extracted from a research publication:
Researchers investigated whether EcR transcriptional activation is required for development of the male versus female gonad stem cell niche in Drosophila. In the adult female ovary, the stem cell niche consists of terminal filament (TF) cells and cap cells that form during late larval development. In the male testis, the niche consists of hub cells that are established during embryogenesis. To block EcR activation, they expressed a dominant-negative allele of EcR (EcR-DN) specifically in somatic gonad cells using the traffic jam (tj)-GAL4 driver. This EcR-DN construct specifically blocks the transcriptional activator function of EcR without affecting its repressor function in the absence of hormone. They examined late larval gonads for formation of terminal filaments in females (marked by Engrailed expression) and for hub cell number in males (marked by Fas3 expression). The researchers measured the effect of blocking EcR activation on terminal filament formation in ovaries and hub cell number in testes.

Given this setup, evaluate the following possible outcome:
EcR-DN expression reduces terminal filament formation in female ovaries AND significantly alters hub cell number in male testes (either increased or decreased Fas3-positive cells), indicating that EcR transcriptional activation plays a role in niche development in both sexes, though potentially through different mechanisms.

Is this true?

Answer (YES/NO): NO